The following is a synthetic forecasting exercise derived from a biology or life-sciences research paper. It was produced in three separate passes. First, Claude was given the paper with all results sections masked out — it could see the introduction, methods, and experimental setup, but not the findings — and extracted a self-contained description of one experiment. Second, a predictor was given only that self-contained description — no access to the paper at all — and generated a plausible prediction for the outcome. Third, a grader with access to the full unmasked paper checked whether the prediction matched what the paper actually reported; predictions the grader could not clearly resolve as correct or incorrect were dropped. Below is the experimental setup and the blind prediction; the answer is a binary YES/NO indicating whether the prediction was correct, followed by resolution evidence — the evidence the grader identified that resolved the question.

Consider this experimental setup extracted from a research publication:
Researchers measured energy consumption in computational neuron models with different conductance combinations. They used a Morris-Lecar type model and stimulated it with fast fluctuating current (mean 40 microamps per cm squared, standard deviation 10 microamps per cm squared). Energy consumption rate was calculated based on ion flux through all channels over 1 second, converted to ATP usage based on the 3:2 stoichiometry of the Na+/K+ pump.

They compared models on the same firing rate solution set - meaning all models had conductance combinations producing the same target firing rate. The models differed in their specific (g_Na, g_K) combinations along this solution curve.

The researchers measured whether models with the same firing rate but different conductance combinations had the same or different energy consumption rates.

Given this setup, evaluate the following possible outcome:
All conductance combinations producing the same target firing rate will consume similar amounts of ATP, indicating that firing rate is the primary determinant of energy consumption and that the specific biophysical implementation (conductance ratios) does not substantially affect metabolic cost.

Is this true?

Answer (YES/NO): NO